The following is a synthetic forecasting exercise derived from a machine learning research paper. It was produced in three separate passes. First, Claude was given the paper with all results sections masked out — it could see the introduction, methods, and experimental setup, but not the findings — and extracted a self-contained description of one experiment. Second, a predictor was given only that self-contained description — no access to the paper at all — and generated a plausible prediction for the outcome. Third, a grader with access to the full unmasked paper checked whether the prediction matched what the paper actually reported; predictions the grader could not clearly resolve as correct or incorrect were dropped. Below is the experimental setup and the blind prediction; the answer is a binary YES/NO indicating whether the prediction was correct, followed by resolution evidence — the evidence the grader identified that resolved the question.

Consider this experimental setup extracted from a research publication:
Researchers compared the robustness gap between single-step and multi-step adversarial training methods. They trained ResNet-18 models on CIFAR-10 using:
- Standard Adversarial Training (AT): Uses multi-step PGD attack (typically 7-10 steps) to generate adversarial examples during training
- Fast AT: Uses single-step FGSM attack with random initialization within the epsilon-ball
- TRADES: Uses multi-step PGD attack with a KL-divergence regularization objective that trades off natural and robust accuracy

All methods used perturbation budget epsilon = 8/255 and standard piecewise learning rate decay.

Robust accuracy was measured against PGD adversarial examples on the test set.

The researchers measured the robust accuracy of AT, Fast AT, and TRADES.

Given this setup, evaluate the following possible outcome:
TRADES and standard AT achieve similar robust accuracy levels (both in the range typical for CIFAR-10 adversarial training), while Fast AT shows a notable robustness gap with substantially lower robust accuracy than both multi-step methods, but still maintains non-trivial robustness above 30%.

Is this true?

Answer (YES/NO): YES